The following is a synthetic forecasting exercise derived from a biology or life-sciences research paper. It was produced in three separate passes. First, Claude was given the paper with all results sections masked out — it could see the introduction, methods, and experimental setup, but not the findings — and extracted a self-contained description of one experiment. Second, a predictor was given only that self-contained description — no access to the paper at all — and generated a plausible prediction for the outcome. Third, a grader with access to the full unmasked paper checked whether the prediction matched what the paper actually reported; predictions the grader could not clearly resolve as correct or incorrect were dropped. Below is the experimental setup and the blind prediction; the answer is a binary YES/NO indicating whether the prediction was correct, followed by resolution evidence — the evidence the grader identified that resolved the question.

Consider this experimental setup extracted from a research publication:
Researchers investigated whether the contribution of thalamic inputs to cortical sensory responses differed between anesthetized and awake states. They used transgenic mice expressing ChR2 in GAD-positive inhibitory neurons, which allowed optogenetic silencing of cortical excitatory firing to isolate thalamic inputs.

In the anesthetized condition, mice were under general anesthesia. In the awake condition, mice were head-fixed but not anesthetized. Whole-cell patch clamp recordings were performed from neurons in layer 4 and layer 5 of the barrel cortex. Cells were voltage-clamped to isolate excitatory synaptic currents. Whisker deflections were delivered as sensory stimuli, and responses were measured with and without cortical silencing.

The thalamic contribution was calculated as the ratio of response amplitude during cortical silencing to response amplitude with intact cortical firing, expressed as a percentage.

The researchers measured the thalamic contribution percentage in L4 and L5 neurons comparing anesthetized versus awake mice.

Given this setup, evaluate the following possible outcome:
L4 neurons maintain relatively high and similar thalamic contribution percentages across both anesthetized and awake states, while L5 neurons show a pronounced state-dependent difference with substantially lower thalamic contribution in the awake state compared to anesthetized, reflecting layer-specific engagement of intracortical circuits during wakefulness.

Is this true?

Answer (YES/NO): NO